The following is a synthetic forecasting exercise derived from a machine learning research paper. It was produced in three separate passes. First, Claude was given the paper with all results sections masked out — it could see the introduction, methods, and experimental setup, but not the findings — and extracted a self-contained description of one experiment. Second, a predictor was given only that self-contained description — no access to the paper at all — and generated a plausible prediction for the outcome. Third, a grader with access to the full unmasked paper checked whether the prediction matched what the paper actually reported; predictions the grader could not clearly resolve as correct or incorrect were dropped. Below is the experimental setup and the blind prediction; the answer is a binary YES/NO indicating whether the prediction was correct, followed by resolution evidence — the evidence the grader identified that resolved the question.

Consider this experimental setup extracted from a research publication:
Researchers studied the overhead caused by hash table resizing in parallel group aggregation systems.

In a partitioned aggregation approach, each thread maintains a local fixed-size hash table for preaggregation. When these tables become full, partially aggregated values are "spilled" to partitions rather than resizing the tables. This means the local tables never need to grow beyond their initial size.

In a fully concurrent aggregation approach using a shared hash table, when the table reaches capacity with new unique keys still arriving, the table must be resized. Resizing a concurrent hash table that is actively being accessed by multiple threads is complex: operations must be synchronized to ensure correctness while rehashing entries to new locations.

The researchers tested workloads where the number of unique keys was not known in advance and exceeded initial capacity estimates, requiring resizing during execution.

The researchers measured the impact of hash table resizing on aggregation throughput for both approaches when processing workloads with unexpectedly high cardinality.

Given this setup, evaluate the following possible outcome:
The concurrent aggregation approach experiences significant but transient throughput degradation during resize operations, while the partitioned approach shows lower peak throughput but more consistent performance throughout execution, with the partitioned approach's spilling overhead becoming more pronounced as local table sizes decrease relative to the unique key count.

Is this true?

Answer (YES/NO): NO